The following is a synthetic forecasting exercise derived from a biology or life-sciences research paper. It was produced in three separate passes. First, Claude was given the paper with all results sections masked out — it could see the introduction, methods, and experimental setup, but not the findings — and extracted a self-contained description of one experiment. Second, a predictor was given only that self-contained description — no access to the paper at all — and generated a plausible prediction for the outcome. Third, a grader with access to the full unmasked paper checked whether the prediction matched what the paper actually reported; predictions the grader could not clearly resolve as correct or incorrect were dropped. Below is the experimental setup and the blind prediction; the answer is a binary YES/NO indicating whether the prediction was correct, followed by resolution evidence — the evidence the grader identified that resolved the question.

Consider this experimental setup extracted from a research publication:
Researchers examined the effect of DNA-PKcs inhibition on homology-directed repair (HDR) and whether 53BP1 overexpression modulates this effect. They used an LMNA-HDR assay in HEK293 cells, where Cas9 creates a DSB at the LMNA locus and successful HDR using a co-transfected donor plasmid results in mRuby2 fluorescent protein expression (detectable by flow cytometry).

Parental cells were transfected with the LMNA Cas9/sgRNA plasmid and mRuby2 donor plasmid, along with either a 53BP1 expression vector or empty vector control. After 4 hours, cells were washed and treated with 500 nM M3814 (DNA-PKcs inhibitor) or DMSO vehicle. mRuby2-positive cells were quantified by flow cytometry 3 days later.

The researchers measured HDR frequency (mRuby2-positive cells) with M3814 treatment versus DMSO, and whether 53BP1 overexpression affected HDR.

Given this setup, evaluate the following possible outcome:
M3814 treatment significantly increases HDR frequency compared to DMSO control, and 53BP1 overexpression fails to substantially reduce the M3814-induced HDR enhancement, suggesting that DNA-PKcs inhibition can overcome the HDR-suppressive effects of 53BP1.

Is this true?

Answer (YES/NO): NO